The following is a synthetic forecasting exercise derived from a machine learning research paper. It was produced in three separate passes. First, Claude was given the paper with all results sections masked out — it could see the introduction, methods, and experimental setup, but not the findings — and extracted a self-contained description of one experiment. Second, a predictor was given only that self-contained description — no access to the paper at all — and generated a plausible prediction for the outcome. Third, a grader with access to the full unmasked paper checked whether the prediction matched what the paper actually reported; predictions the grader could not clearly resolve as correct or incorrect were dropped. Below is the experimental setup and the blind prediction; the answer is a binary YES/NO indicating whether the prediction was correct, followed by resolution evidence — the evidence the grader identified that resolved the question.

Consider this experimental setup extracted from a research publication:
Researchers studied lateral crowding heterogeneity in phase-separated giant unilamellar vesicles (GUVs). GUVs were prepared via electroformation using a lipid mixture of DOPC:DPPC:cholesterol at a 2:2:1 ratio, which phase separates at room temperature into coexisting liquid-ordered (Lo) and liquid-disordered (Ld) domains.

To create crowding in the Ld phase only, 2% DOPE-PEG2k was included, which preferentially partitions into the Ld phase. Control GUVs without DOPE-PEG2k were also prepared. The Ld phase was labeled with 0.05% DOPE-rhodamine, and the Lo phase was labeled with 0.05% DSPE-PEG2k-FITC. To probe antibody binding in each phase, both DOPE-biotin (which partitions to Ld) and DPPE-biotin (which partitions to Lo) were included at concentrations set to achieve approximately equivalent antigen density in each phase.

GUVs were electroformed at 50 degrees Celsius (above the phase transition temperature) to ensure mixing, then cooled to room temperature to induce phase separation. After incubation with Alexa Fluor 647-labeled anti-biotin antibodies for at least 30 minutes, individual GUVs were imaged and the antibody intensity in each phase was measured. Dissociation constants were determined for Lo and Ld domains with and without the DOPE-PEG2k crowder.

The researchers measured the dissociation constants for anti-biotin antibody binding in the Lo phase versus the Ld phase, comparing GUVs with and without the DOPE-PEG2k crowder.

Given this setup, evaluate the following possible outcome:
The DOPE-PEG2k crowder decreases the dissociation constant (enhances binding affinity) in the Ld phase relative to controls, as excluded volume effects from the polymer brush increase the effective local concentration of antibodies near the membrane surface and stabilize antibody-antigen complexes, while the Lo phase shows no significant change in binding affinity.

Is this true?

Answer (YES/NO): NO